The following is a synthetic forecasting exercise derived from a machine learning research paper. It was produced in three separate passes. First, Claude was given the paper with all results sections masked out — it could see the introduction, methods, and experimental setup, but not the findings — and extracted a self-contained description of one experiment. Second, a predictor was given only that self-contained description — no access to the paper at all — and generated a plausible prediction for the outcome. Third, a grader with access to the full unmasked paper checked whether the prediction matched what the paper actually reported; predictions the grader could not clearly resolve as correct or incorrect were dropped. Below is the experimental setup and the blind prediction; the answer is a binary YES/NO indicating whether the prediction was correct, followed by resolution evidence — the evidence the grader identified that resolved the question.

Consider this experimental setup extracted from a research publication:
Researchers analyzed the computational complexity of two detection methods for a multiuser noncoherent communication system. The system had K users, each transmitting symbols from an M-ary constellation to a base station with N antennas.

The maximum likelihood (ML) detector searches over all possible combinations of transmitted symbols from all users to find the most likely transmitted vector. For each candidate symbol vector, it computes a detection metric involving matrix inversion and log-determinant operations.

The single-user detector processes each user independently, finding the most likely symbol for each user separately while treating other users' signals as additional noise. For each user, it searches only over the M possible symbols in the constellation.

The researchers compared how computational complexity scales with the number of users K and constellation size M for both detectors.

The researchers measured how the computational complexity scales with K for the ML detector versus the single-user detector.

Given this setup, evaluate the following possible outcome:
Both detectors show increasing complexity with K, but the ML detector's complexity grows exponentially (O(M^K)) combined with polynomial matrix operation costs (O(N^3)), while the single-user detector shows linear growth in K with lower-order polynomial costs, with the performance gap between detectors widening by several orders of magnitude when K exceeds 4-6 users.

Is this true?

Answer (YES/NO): NO